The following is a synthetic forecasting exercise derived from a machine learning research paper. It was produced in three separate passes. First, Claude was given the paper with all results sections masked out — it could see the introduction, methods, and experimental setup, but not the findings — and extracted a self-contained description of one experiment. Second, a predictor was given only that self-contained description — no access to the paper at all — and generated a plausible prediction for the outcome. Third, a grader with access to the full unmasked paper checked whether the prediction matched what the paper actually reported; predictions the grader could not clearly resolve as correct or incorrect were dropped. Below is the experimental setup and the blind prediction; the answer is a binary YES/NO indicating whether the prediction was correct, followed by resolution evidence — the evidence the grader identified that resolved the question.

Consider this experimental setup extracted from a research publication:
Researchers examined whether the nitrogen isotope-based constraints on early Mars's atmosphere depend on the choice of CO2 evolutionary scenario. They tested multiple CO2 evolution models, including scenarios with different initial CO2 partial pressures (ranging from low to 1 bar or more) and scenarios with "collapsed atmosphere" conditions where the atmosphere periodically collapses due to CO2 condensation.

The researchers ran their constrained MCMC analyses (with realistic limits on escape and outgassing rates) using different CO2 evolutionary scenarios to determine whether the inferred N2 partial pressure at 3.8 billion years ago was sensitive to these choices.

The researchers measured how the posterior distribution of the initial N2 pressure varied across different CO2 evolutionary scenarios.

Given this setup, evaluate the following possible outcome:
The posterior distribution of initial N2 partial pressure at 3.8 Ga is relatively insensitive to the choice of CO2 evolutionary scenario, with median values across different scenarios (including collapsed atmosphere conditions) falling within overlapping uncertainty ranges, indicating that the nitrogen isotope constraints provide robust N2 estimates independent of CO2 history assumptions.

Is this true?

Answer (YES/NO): YES